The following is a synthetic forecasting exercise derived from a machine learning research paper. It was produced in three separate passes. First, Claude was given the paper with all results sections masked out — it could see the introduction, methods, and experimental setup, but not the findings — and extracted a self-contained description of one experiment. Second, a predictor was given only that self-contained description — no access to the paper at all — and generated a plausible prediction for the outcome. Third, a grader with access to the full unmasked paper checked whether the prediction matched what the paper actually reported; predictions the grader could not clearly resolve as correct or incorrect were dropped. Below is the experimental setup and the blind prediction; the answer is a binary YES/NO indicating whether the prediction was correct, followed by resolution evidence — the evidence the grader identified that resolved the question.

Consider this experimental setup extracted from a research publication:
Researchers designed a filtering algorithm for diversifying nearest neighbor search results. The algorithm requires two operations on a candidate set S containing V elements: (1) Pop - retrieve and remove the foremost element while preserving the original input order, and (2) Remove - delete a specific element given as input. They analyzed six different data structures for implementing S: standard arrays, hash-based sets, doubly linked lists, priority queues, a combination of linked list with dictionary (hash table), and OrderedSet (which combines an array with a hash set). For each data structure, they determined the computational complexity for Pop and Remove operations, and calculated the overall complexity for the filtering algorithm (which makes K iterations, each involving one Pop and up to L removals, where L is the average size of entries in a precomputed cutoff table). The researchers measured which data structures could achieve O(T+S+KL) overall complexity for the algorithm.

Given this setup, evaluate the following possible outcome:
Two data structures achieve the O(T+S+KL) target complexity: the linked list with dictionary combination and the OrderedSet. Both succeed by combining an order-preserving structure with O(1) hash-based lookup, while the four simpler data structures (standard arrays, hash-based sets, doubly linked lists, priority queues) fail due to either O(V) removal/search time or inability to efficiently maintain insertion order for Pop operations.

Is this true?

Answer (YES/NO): YES